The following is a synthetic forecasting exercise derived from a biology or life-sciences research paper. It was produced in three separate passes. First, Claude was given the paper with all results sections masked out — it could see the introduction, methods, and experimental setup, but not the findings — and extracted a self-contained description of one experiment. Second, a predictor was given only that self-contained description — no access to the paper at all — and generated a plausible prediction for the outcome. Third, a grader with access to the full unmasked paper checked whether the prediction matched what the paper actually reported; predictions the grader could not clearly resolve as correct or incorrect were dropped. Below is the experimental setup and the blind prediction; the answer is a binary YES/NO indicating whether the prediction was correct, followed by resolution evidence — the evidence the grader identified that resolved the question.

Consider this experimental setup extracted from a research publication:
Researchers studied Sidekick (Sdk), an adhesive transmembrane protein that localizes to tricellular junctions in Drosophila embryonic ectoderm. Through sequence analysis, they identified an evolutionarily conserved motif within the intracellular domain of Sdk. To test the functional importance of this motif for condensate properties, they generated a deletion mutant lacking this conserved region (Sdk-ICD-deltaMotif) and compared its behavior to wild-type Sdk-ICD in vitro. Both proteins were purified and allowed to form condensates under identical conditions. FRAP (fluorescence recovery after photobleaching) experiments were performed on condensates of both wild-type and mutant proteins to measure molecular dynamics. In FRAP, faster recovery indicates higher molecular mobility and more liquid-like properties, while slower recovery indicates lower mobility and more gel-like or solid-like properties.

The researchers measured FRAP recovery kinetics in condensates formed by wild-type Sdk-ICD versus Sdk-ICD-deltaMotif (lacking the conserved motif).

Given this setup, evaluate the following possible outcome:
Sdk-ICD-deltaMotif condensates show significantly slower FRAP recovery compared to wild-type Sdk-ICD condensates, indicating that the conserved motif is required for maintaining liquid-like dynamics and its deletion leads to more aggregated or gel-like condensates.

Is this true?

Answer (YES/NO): NO